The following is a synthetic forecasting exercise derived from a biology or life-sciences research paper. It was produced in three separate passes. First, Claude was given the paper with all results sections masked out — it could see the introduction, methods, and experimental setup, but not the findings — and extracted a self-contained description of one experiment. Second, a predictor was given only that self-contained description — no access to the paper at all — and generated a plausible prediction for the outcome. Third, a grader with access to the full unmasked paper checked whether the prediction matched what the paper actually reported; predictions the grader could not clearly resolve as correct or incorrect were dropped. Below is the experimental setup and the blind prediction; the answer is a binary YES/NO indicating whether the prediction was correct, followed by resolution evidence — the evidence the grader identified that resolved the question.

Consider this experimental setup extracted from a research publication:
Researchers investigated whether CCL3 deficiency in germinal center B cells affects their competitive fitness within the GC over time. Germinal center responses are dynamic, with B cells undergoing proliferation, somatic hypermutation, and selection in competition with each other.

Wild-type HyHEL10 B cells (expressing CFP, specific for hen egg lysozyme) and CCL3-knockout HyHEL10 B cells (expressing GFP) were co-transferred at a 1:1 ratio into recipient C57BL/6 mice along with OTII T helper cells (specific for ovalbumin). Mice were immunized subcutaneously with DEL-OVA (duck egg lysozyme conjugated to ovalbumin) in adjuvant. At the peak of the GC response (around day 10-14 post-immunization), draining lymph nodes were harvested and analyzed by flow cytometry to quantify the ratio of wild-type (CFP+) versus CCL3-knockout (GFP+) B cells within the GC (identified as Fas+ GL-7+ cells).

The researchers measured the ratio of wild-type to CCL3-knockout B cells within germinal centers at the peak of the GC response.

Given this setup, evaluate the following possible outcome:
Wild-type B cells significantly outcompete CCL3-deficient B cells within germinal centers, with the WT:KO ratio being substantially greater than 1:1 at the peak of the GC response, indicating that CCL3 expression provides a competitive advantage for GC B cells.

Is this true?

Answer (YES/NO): NO